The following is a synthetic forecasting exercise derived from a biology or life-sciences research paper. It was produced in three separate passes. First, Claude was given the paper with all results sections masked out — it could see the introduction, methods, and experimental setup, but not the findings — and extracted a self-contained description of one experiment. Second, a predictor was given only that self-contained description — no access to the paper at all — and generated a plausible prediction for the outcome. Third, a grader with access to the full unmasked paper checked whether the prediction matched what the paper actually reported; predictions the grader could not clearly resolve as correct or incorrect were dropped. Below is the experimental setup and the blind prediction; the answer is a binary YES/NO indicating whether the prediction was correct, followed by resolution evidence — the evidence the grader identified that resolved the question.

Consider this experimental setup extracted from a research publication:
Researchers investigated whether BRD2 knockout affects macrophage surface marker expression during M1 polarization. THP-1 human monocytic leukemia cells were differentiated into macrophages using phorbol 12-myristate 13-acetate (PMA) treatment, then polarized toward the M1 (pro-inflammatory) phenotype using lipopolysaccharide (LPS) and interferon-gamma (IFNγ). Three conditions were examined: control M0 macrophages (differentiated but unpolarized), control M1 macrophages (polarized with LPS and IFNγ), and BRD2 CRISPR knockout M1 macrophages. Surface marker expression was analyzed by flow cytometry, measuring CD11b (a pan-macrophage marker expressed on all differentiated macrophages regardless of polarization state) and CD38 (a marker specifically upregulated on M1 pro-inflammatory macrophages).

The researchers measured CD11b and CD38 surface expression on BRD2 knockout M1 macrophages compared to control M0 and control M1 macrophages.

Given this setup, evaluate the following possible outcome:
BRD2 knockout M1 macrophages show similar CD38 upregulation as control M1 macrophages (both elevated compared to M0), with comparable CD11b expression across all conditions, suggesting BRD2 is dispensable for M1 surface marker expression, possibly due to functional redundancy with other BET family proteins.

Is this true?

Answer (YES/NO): NO